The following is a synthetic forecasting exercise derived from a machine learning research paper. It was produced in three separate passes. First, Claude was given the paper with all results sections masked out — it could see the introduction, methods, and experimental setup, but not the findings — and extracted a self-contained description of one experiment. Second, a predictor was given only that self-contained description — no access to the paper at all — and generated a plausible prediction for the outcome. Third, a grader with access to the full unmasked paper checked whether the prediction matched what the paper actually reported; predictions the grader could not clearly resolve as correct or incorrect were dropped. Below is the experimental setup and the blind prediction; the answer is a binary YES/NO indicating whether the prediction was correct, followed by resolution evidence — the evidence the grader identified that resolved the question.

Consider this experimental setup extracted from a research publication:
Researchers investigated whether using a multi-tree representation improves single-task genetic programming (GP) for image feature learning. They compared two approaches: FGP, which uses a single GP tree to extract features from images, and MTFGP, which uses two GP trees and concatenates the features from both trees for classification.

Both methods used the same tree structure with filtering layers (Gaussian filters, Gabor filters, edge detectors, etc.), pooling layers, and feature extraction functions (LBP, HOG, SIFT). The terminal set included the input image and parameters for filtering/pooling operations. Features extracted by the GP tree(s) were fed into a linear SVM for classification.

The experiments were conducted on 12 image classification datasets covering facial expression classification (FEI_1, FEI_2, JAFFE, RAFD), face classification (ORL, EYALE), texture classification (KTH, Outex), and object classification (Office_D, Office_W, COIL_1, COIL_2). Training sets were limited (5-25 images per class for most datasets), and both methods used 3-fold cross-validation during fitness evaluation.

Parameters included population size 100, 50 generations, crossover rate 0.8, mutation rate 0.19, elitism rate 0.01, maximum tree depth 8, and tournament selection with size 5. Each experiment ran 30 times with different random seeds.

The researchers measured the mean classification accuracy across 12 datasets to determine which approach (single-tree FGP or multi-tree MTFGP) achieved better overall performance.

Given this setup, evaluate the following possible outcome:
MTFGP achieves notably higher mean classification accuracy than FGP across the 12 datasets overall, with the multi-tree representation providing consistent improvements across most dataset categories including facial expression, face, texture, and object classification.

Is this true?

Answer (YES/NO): NO